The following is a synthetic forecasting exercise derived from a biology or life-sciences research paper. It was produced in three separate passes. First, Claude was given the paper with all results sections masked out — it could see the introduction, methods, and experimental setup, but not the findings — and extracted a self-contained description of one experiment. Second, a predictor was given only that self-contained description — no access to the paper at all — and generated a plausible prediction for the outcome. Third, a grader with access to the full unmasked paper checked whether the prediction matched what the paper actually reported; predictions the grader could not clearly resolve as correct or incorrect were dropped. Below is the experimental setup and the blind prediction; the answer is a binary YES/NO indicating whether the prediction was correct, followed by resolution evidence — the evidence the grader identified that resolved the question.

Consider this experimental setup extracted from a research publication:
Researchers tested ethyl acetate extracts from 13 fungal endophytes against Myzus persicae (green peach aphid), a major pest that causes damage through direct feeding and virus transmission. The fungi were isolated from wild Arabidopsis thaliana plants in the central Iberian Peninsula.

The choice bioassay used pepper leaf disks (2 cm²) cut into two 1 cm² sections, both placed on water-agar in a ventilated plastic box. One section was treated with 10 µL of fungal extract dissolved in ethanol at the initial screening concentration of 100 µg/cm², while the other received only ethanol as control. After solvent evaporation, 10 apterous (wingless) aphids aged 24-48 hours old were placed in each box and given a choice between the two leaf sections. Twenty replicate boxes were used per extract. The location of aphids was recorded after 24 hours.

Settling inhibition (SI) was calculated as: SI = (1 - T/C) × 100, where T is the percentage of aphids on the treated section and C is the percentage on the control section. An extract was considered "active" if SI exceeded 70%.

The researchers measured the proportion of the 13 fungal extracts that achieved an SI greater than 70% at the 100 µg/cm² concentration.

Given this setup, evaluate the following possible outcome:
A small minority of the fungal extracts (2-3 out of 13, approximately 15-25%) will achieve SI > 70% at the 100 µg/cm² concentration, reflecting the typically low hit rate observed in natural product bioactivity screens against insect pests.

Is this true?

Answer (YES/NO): NO